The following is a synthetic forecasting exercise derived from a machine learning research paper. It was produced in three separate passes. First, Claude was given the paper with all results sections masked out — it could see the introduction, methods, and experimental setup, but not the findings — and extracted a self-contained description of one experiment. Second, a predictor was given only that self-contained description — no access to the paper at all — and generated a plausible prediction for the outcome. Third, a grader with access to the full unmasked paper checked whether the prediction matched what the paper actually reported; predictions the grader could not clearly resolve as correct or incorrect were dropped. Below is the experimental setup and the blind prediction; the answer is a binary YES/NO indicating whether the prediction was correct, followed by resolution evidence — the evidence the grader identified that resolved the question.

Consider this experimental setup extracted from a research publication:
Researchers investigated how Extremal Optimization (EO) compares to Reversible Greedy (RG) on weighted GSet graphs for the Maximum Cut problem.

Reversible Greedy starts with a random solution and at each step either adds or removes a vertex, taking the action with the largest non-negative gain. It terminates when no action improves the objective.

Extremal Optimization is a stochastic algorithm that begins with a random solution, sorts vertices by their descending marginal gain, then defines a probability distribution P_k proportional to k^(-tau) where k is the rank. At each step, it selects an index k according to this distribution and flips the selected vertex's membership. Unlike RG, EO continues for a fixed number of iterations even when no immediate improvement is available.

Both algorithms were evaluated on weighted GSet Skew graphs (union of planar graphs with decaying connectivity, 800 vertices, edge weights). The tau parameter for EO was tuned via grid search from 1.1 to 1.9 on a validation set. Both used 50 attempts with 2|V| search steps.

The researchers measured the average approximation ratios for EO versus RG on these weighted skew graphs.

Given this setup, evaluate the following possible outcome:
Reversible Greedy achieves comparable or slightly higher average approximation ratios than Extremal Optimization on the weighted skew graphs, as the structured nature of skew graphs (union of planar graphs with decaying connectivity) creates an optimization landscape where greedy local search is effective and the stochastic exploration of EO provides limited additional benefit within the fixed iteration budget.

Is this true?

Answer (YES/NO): NO